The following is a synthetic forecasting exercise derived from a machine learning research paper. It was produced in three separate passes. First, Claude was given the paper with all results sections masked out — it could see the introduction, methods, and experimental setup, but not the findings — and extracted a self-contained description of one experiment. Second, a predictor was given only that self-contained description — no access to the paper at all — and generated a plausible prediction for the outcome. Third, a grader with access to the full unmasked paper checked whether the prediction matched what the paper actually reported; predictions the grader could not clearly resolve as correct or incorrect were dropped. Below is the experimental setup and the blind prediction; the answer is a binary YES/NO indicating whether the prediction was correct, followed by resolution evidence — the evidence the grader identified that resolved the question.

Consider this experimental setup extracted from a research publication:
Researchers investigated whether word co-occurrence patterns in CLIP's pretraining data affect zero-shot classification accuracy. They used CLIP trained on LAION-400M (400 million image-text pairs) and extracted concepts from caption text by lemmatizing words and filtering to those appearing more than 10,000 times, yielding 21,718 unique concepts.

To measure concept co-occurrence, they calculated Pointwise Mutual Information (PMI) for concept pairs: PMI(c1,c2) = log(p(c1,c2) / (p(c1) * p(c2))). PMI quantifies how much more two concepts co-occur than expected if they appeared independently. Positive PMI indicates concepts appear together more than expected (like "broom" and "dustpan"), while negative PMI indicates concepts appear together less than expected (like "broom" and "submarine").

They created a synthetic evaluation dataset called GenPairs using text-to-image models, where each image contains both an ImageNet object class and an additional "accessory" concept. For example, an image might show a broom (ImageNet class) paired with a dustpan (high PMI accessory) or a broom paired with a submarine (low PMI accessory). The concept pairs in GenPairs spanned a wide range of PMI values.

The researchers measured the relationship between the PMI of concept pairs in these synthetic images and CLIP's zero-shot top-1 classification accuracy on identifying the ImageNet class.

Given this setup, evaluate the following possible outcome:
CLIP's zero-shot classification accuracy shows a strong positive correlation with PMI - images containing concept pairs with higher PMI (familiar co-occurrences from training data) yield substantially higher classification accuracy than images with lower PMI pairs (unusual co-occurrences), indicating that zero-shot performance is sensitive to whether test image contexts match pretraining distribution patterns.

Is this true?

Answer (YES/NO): YES